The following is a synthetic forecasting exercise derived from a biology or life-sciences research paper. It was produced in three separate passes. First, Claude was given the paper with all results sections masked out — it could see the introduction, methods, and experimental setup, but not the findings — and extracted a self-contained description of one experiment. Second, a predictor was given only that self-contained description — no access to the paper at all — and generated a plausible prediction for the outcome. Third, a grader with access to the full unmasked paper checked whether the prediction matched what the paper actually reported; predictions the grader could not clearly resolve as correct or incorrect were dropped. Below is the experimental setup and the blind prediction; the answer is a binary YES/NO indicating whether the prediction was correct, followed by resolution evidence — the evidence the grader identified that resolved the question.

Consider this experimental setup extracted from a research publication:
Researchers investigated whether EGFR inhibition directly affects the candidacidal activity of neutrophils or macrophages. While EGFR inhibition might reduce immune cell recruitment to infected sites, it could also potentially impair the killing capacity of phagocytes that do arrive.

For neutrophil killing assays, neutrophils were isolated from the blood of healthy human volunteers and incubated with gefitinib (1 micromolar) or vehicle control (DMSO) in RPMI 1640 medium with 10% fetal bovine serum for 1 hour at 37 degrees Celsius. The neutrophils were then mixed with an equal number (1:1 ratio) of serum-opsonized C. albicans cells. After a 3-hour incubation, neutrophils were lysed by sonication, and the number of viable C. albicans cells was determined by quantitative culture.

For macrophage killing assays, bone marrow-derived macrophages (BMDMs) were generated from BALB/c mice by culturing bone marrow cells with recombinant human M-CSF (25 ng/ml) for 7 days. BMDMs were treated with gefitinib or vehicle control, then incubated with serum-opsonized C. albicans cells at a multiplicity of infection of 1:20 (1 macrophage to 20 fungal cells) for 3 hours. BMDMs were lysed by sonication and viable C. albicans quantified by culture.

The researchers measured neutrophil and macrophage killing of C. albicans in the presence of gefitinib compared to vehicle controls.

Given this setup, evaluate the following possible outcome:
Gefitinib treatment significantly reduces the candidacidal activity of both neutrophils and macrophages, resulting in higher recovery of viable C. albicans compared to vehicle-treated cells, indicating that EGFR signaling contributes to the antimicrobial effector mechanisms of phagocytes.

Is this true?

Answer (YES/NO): NO